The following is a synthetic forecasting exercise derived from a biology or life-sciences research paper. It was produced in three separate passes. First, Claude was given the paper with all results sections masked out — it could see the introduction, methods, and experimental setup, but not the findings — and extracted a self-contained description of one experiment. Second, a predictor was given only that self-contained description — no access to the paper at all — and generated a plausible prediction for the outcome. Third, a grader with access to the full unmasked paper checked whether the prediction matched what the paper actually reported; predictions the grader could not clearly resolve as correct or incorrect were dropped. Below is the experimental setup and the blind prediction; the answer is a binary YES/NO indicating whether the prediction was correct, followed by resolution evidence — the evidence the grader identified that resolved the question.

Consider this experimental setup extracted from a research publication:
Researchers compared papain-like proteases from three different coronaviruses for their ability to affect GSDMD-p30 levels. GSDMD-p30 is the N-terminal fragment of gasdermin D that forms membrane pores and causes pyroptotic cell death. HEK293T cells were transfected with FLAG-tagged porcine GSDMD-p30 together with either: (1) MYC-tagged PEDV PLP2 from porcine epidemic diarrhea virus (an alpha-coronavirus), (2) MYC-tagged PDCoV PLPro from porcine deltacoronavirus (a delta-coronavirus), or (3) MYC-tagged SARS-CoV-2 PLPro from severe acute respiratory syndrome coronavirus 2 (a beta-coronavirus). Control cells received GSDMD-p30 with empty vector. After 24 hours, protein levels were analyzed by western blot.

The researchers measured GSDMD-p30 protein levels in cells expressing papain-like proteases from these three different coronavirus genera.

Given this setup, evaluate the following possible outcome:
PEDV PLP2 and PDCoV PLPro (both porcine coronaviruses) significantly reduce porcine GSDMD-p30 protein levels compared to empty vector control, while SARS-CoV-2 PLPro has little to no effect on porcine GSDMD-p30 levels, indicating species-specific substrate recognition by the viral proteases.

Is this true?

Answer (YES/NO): NO